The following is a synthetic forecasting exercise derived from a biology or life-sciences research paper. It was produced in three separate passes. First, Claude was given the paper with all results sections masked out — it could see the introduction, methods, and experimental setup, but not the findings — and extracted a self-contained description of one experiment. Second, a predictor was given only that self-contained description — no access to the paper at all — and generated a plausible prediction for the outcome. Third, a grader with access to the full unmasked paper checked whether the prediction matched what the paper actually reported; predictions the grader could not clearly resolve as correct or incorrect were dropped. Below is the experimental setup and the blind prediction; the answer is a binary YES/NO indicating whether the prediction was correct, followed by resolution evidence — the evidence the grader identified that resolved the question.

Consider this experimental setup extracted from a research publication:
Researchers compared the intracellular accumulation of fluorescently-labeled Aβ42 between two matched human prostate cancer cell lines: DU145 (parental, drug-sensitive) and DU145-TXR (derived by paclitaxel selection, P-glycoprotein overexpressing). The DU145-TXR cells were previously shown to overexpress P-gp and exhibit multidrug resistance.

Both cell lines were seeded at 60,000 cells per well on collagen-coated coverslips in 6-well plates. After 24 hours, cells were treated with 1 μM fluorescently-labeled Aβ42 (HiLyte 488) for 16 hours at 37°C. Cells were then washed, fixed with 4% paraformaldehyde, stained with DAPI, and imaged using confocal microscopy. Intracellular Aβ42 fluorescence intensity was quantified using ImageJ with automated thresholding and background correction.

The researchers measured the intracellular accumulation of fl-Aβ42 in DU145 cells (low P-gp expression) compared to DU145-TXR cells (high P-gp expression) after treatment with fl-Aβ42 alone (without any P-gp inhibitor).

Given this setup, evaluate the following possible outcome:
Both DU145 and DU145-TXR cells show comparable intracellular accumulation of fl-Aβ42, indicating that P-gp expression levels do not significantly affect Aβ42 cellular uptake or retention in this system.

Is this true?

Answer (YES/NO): NO